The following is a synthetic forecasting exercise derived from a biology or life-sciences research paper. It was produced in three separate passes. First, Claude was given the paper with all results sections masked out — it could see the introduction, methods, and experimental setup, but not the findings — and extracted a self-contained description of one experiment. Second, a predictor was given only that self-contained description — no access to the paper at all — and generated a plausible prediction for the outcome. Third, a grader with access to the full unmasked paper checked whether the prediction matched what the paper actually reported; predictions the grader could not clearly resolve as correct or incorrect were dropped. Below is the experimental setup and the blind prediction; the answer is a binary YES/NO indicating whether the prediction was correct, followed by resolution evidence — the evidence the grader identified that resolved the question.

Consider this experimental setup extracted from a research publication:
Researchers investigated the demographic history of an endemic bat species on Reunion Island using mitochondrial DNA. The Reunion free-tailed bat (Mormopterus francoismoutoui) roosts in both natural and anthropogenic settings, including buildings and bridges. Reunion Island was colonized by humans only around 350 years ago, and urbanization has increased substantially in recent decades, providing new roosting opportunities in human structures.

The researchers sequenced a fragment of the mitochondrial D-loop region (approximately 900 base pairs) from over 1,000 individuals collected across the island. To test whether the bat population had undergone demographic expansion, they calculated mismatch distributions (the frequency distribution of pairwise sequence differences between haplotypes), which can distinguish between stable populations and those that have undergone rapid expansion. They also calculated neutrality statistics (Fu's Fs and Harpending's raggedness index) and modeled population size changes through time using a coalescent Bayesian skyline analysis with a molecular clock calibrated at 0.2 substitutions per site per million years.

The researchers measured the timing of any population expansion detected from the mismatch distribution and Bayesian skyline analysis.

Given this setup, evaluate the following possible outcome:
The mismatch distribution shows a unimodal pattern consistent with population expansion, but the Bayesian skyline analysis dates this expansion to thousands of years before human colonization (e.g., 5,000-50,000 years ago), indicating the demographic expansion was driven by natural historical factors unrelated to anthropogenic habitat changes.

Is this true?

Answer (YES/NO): NO